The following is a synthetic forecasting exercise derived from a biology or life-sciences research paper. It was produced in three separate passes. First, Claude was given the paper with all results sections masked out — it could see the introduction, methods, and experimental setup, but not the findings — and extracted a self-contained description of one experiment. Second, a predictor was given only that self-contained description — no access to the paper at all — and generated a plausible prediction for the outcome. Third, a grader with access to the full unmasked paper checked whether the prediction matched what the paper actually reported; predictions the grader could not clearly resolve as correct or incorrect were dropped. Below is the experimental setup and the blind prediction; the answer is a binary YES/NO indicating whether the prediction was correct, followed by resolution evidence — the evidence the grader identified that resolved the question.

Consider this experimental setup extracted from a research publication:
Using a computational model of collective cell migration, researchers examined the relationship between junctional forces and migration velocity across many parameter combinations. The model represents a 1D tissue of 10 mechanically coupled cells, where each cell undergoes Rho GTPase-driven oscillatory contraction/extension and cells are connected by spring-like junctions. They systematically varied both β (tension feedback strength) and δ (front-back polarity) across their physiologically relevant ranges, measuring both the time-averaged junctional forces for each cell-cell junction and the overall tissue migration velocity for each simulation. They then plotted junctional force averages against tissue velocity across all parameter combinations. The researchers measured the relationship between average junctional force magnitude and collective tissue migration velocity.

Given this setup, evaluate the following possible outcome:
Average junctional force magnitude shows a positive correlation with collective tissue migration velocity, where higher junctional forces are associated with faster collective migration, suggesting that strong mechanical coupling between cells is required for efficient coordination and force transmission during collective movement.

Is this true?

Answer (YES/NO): YES